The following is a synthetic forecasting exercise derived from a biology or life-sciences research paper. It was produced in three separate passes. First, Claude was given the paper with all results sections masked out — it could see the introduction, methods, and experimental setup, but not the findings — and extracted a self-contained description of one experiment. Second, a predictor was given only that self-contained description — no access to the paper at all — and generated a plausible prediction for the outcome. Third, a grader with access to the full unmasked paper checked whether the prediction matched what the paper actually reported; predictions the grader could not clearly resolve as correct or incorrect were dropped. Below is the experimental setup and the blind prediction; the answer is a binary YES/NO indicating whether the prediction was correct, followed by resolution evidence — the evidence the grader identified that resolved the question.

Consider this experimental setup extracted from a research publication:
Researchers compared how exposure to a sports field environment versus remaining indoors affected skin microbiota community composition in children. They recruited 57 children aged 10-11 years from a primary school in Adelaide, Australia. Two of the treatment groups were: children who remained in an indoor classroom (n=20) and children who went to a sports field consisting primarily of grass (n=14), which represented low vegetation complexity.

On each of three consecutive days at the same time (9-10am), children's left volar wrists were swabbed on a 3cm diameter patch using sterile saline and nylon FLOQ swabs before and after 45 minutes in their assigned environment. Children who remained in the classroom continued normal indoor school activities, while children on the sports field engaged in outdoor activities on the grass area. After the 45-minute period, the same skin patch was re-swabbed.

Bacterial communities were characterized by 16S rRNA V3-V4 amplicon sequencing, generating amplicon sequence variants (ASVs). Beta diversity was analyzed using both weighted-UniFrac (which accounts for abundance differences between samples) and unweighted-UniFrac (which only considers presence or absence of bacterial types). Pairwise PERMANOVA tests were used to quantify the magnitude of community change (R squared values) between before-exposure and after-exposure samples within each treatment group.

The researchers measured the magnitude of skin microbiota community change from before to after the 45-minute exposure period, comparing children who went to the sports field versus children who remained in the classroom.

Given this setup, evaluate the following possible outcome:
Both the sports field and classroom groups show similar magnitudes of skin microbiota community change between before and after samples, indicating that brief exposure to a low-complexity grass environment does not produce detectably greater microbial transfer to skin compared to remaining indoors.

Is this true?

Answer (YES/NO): NO